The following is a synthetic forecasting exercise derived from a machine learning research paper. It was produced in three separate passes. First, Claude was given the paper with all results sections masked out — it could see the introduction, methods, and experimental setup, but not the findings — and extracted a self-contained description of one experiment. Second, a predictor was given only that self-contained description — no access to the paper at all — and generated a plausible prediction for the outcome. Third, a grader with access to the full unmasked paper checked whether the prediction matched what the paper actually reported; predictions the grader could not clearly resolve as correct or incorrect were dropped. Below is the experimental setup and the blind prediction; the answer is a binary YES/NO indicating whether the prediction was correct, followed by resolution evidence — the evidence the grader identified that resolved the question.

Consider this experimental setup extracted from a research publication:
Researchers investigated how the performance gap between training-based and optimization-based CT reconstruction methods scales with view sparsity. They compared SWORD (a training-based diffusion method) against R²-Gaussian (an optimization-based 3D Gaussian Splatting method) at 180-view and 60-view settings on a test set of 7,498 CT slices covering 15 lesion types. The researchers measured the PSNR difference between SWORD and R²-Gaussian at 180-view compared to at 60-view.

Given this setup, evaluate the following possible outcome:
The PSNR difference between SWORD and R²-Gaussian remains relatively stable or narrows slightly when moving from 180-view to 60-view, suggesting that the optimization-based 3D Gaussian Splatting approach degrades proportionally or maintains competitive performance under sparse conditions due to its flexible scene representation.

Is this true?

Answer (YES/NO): NO